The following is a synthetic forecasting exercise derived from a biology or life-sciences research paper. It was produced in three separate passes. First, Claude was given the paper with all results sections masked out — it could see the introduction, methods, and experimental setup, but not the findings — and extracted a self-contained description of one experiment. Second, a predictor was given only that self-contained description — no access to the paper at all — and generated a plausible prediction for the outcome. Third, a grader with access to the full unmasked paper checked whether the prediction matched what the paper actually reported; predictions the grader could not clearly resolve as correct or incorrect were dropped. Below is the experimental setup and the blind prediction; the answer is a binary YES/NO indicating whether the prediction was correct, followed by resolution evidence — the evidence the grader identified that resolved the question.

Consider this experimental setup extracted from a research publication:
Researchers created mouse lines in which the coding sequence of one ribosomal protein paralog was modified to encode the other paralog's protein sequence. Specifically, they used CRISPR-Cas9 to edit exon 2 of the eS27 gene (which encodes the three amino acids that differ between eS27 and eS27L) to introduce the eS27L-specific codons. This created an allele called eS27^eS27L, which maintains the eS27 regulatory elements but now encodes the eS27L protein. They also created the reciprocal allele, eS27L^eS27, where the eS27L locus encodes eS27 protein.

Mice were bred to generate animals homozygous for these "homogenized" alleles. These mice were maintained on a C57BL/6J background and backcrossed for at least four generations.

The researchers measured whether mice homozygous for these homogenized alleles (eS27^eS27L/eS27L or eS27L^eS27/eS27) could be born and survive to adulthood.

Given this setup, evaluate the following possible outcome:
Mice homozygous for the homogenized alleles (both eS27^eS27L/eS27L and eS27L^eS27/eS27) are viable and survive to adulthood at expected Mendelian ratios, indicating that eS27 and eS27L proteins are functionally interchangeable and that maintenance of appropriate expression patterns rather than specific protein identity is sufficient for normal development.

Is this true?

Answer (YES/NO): YES